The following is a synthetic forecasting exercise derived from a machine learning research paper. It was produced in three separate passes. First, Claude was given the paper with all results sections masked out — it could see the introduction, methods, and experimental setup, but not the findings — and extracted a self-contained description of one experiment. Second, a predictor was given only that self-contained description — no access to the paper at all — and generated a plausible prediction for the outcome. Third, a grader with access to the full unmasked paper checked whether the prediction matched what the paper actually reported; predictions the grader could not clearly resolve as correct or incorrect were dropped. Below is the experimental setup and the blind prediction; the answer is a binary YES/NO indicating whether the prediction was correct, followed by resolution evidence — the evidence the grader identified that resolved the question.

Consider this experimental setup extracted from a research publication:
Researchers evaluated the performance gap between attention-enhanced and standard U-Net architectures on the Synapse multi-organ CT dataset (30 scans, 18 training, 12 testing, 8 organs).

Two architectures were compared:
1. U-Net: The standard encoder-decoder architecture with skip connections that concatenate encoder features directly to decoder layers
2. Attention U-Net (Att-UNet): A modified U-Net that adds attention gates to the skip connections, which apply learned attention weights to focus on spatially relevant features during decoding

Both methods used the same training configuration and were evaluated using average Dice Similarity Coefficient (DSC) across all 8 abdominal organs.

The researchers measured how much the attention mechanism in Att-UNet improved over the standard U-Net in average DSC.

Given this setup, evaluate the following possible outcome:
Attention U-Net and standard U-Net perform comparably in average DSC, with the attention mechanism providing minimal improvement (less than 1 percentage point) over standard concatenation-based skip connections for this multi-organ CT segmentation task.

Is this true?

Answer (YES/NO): YES